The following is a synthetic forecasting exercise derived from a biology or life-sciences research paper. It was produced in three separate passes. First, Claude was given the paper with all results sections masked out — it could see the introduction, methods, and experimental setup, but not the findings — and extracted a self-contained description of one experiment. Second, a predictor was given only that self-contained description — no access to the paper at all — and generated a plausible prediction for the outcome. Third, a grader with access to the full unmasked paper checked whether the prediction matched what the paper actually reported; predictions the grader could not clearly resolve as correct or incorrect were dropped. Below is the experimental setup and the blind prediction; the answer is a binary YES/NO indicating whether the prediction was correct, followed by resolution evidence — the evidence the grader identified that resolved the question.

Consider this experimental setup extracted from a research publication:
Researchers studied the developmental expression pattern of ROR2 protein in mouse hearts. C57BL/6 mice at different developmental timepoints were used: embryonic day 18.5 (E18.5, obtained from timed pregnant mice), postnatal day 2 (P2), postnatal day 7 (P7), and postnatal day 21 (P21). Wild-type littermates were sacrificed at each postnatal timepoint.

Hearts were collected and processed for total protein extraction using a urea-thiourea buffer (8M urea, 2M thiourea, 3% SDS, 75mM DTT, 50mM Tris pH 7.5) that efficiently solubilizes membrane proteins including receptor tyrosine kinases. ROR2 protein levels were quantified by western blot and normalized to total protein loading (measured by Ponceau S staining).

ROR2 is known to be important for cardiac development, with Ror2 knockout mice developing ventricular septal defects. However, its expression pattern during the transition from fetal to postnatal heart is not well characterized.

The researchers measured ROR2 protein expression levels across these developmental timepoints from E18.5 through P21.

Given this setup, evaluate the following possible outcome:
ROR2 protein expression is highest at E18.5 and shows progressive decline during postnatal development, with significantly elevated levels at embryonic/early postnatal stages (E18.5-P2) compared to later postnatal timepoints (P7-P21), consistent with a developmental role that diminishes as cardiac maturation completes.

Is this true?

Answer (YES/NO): NO